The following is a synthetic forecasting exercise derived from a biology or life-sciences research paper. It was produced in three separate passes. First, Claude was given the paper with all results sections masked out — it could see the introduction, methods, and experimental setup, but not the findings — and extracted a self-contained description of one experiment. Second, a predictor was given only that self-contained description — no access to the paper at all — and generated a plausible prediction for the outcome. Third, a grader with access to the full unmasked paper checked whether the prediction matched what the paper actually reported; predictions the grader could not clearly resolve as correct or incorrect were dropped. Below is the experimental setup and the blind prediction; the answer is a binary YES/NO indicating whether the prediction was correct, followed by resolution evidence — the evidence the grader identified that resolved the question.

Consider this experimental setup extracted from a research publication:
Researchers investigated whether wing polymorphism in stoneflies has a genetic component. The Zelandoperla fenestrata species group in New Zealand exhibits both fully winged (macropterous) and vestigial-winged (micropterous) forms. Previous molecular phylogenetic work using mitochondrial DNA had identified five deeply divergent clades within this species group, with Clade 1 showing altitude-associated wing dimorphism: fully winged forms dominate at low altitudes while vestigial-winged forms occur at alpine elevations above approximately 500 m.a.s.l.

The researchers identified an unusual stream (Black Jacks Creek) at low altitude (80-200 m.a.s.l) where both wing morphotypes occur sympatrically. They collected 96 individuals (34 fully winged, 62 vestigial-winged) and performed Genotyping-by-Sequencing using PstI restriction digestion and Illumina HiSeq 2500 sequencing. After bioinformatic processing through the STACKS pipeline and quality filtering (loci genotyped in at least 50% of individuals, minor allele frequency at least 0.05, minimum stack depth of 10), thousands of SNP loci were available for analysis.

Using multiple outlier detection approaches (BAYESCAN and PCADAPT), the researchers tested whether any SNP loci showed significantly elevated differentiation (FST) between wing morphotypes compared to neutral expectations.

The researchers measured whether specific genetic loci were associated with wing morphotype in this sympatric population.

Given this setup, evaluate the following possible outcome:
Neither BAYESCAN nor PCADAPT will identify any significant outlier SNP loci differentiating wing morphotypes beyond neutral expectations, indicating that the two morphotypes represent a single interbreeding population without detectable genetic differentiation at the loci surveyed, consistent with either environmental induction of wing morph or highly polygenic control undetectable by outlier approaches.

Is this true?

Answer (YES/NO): NO